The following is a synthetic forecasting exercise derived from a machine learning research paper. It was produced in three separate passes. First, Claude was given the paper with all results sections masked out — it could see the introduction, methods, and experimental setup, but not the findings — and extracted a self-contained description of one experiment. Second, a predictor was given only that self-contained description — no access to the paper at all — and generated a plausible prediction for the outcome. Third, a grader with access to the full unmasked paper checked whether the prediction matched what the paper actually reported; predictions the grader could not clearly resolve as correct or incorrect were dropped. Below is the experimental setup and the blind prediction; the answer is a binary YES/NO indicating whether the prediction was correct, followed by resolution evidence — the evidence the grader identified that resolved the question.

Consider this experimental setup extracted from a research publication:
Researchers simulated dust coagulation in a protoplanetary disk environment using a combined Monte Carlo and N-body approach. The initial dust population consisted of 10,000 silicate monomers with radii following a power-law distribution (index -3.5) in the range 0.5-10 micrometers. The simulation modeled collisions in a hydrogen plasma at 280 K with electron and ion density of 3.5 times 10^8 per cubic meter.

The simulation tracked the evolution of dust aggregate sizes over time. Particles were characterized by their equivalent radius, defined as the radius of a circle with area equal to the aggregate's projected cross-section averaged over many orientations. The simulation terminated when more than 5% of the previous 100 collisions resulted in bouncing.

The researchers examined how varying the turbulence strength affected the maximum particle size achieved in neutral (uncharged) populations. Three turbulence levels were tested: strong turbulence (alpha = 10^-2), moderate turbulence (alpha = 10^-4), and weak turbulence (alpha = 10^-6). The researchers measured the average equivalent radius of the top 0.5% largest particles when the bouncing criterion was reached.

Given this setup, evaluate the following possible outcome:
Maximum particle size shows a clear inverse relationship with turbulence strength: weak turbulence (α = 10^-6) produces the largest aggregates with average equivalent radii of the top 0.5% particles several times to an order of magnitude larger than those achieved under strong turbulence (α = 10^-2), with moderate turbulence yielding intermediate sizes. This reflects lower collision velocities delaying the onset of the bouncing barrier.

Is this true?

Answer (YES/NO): YES